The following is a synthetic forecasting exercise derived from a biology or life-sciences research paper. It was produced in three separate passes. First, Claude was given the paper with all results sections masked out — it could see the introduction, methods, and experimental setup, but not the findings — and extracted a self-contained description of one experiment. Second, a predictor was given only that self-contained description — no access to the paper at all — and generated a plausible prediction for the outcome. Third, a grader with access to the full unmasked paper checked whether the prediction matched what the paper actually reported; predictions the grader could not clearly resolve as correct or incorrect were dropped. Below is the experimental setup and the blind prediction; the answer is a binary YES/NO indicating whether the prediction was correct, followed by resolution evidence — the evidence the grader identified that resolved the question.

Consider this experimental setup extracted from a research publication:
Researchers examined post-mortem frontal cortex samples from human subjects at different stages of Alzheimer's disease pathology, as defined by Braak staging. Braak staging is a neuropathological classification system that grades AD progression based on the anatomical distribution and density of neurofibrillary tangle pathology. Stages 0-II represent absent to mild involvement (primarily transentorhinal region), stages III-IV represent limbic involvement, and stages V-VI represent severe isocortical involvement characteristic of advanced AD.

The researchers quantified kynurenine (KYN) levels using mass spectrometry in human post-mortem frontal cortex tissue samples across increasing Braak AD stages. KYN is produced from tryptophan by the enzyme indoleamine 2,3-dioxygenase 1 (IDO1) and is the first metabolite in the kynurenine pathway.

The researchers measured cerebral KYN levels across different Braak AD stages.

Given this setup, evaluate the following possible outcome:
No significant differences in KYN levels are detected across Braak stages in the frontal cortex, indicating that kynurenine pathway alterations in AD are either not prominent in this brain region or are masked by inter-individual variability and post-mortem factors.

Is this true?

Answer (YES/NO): NO